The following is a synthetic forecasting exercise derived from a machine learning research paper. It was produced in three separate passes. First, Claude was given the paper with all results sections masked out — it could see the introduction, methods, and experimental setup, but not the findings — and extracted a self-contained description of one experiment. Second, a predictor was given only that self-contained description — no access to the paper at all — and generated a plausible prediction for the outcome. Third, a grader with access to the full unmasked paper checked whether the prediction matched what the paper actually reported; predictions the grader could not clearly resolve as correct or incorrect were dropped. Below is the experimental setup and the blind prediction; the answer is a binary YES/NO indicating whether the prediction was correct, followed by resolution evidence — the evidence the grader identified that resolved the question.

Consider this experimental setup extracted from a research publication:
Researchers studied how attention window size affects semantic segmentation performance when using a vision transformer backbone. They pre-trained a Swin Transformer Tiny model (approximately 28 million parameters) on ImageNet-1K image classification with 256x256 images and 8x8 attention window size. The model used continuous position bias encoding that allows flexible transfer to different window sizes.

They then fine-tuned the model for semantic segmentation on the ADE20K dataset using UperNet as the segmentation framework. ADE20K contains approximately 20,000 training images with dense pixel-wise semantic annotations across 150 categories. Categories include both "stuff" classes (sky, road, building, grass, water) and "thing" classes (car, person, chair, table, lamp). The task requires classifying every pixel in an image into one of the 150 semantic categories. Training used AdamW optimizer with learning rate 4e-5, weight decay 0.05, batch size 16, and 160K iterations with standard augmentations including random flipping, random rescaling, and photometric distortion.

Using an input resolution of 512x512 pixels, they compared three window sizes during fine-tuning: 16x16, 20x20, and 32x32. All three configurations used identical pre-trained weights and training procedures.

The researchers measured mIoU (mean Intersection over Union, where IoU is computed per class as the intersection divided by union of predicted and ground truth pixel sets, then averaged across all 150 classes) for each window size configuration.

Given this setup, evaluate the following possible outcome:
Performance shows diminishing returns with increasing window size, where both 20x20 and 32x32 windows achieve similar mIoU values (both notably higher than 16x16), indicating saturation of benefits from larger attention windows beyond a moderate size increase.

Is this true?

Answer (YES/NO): YES